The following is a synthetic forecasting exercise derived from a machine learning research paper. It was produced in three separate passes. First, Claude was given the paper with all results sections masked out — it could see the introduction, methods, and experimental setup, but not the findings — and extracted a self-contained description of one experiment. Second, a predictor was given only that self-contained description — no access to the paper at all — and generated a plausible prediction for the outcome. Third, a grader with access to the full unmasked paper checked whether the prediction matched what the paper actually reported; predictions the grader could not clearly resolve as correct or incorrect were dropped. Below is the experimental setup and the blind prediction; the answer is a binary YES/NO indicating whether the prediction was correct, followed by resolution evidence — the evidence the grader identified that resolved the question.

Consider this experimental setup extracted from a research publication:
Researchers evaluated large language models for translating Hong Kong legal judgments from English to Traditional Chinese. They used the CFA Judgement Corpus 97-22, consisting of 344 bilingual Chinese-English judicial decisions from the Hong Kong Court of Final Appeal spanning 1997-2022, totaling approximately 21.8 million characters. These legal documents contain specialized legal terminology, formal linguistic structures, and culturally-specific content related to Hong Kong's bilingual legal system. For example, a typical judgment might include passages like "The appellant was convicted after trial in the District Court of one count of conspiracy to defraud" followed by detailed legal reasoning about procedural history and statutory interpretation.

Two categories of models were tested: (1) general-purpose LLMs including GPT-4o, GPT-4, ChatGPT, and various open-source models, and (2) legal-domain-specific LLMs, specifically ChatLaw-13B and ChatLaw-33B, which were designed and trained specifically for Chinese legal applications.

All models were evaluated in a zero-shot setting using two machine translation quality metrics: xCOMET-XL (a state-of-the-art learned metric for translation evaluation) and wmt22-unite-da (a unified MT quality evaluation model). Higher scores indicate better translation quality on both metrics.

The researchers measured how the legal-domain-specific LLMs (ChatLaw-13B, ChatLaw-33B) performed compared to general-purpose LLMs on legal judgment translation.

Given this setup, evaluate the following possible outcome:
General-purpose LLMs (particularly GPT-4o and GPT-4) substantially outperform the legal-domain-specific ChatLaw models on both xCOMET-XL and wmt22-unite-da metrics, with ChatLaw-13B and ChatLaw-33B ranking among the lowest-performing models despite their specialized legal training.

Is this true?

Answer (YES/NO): YES